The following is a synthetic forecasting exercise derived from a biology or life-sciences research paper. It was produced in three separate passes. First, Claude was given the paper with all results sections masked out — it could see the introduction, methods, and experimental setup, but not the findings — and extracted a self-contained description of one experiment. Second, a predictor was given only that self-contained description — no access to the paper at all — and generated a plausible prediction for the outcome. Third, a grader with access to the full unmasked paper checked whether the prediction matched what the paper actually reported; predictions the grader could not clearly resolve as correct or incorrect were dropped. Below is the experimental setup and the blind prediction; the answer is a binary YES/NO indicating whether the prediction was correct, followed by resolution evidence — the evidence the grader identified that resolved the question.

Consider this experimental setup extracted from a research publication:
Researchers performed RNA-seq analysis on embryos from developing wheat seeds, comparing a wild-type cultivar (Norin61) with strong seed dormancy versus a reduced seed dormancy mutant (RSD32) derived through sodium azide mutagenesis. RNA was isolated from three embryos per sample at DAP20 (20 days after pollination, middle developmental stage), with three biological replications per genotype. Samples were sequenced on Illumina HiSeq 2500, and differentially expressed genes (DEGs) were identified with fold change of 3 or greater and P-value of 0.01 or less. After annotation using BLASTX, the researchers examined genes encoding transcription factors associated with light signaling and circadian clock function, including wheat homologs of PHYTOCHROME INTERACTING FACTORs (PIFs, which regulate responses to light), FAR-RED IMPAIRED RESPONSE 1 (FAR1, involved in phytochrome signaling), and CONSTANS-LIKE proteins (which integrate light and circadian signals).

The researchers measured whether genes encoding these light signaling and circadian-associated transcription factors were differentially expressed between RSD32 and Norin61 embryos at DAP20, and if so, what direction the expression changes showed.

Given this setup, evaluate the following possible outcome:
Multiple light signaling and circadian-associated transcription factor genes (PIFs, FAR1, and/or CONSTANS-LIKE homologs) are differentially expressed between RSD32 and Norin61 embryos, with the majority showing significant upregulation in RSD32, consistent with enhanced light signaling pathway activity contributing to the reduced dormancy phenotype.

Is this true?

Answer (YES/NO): YES